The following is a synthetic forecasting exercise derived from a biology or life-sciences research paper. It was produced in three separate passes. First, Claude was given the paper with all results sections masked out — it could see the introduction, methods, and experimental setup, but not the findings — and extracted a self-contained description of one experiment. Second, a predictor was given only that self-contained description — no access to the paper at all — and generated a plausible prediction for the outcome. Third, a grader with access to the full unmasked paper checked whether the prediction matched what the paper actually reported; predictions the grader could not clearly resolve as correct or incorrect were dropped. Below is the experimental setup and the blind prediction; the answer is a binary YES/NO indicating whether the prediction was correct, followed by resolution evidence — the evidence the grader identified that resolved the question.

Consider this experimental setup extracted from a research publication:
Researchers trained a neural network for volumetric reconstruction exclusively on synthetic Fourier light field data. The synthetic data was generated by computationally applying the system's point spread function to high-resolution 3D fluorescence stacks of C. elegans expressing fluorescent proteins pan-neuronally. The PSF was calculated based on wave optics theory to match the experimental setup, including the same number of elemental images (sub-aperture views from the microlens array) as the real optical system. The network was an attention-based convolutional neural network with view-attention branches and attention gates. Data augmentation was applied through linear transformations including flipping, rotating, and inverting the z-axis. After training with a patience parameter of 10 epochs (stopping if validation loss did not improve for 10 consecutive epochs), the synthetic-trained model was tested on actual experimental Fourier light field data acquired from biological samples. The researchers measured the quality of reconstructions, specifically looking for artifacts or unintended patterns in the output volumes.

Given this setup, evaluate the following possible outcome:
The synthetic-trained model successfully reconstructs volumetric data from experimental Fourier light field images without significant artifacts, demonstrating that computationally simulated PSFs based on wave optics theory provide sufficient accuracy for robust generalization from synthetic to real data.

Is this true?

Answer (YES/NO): NO